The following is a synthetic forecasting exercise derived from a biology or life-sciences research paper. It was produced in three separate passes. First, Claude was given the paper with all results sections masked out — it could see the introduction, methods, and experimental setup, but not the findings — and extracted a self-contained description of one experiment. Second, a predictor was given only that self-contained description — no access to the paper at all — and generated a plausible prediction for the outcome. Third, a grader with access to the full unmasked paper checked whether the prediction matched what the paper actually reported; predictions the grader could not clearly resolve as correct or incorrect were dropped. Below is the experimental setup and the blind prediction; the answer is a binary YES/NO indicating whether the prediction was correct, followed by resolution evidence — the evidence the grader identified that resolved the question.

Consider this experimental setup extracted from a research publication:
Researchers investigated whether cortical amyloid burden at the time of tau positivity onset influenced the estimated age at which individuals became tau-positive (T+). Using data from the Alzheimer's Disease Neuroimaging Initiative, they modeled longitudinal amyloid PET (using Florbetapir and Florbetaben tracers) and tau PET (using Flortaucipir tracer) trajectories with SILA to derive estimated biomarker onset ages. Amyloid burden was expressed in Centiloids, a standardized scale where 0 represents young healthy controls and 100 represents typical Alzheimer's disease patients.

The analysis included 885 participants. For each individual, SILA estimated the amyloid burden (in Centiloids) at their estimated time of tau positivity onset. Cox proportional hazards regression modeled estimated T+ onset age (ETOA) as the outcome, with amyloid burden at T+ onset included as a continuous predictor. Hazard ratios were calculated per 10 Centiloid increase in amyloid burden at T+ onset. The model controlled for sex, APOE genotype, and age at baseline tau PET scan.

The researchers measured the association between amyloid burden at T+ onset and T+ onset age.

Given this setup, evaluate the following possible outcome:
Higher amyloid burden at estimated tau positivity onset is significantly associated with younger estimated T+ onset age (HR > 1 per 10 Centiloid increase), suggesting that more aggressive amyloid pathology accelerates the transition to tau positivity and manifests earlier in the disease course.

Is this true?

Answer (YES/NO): YES